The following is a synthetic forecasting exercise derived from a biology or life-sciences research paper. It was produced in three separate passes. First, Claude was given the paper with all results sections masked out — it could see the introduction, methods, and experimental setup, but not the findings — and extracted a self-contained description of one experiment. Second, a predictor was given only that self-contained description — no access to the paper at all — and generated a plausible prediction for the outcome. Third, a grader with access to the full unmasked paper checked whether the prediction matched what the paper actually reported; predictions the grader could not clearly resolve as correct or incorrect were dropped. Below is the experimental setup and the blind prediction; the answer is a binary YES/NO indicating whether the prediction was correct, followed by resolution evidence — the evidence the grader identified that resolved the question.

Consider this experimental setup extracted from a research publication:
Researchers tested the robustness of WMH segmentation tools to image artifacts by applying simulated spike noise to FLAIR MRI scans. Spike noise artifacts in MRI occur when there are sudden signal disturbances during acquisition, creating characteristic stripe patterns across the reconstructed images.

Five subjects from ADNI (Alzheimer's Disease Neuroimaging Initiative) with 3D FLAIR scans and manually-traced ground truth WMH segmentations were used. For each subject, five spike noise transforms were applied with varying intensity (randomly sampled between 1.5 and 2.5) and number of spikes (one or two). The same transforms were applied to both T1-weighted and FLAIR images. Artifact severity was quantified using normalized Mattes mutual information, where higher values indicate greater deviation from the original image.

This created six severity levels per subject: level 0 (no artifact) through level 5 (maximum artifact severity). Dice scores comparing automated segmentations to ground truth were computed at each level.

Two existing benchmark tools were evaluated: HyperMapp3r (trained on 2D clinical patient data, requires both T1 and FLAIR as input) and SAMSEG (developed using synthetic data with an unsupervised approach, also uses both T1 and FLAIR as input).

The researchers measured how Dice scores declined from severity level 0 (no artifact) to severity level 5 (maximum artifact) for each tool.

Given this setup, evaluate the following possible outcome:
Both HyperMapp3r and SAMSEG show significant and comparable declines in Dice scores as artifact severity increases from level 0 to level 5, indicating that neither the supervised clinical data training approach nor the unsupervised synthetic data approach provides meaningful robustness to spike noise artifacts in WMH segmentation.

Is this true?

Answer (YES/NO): NO